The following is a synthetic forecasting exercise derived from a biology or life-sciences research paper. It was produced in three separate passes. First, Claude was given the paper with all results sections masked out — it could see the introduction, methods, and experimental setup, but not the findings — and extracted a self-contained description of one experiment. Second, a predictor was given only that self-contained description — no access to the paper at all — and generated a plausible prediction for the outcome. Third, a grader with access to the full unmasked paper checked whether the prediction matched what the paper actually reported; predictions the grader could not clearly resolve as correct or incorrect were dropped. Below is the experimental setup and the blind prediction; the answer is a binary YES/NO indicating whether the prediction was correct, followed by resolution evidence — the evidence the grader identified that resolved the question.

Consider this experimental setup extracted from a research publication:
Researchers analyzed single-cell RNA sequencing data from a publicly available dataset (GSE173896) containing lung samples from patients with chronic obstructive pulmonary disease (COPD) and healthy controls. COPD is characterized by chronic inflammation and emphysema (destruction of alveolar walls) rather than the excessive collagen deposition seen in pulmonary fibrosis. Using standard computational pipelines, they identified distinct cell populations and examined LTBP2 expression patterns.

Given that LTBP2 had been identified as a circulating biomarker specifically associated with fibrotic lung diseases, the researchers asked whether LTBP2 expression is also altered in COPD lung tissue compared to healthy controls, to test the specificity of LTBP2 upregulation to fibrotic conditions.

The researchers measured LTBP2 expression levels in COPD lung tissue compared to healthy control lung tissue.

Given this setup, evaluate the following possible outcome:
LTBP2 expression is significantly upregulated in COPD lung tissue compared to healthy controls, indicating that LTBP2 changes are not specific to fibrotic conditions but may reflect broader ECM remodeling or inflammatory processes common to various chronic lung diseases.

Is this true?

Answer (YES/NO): NO